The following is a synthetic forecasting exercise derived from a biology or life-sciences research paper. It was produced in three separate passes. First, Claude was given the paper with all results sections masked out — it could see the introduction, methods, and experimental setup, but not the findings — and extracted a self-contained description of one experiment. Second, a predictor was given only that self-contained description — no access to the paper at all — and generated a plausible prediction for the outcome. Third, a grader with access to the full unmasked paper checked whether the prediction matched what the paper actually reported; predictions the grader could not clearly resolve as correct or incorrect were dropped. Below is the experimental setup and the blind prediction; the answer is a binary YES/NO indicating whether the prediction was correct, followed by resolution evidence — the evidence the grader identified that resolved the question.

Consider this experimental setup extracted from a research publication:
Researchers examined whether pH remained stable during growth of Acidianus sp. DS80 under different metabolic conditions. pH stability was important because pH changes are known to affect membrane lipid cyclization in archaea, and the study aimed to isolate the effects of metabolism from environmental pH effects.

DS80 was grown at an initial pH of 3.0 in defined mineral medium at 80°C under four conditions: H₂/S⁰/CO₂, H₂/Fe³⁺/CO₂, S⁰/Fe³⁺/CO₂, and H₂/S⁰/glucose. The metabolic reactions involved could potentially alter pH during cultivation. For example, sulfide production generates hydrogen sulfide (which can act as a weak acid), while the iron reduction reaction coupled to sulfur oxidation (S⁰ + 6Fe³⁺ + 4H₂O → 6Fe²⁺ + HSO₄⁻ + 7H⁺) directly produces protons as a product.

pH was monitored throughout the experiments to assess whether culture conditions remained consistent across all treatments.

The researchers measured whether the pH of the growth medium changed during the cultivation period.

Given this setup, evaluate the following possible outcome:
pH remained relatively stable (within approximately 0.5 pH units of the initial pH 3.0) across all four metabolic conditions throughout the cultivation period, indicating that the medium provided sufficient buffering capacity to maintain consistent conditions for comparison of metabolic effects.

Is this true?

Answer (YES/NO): YES